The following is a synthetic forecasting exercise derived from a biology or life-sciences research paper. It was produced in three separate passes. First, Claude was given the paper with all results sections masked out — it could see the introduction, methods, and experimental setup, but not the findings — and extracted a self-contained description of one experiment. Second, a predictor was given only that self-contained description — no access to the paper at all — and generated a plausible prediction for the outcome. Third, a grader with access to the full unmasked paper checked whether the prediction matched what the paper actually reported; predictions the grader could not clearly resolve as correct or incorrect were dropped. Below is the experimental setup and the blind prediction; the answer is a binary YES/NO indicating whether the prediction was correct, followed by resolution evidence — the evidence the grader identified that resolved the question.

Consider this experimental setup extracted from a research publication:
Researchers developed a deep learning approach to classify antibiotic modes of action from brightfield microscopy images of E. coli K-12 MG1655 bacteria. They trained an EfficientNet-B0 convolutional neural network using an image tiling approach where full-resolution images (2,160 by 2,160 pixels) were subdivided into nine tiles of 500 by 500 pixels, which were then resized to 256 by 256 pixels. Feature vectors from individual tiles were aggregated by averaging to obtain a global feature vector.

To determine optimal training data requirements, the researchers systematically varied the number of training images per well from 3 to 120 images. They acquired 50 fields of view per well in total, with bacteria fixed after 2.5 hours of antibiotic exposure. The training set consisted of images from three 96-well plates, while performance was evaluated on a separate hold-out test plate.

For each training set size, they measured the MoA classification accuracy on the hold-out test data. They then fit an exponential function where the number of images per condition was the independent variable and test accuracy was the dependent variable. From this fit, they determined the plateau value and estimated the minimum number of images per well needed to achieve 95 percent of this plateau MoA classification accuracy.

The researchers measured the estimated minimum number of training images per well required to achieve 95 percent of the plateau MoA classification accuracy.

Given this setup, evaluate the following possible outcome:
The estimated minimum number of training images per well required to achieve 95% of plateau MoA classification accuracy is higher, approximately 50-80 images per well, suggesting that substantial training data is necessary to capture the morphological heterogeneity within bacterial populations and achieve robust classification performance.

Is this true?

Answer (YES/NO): NO